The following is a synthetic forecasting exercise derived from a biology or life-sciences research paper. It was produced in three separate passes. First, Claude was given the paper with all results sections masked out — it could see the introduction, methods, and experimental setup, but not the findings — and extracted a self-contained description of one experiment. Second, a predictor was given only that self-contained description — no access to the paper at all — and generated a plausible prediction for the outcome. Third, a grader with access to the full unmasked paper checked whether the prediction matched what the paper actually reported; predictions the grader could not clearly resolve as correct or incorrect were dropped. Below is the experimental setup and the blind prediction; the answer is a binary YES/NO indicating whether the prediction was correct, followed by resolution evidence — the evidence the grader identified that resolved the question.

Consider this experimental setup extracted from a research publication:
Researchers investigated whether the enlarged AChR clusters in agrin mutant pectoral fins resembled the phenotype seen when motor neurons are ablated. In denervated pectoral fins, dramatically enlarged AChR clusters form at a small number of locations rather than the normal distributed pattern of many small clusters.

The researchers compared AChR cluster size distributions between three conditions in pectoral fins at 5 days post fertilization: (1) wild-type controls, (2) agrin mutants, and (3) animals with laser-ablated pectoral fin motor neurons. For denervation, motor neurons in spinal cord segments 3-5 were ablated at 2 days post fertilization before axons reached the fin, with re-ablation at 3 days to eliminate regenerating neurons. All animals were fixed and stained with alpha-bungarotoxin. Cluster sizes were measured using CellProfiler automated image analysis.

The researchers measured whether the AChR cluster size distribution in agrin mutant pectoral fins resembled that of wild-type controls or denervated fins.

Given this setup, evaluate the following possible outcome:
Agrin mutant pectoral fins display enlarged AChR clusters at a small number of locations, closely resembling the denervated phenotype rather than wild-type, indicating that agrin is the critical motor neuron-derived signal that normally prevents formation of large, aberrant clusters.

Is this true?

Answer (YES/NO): YES